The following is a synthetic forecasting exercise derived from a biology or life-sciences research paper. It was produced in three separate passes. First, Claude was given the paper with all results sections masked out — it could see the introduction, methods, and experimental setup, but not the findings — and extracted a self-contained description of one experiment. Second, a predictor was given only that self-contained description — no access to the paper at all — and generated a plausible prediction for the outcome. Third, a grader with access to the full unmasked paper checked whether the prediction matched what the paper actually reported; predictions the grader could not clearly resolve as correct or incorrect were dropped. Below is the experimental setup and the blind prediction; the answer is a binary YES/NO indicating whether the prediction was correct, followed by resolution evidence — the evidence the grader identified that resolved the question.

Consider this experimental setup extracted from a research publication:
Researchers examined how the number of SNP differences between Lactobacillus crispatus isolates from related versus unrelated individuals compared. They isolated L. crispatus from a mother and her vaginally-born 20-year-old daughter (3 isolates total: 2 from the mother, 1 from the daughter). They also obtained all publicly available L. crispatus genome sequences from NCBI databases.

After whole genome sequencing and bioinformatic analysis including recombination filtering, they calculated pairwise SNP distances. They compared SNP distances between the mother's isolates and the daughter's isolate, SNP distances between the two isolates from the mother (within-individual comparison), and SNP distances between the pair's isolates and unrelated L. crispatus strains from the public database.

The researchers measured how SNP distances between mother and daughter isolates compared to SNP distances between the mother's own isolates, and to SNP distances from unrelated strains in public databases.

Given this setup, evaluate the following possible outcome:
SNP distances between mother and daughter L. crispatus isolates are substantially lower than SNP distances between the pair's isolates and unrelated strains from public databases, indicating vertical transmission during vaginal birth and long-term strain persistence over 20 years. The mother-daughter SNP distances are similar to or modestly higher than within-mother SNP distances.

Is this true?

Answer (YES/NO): YES